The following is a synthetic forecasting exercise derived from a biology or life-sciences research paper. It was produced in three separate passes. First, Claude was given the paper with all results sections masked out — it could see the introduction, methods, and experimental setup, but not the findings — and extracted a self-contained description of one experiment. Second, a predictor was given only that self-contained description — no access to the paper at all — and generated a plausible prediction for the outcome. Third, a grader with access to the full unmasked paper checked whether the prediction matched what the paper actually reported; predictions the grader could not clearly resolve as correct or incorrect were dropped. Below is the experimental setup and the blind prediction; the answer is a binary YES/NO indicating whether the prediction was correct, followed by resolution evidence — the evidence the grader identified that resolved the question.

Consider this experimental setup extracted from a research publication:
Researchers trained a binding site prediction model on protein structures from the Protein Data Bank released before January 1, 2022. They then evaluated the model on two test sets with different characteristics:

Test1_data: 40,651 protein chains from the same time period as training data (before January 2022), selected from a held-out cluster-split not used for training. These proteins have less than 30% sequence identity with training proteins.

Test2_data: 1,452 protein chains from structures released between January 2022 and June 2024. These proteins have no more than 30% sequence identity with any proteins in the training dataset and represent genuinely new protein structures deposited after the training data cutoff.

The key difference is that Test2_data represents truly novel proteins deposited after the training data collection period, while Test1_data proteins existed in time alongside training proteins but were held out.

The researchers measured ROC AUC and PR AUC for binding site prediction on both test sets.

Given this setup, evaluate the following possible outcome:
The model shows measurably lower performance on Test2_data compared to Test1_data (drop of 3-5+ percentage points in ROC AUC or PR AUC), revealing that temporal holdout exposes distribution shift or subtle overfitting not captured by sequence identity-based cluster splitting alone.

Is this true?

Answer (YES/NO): NO